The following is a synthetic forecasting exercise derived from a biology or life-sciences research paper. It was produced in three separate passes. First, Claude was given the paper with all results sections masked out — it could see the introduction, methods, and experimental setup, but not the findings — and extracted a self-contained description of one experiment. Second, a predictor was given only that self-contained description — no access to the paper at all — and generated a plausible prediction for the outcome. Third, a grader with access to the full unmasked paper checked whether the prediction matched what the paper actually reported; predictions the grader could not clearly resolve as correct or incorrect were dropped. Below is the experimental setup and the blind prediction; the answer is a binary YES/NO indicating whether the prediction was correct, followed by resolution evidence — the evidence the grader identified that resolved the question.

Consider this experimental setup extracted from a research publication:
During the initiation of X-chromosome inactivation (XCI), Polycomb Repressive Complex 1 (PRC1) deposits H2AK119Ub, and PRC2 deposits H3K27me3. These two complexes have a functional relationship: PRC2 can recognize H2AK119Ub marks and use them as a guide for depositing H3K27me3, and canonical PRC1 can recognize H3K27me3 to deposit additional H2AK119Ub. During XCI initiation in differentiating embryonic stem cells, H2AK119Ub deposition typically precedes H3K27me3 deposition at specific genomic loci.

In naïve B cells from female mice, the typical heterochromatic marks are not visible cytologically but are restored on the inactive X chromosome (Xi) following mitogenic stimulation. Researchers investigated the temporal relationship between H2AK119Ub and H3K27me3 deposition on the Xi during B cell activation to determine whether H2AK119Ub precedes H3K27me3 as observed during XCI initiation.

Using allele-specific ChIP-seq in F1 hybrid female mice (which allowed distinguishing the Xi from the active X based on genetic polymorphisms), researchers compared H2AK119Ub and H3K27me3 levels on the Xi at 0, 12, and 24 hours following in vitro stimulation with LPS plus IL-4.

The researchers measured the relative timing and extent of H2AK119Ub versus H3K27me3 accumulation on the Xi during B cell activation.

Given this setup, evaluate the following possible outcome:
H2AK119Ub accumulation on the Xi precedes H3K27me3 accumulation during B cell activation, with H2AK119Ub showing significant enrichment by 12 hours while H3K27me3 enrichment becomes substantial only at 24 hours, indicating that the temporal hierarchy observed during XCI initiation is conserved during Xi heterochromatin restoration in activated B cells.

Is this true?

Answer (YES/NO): NO